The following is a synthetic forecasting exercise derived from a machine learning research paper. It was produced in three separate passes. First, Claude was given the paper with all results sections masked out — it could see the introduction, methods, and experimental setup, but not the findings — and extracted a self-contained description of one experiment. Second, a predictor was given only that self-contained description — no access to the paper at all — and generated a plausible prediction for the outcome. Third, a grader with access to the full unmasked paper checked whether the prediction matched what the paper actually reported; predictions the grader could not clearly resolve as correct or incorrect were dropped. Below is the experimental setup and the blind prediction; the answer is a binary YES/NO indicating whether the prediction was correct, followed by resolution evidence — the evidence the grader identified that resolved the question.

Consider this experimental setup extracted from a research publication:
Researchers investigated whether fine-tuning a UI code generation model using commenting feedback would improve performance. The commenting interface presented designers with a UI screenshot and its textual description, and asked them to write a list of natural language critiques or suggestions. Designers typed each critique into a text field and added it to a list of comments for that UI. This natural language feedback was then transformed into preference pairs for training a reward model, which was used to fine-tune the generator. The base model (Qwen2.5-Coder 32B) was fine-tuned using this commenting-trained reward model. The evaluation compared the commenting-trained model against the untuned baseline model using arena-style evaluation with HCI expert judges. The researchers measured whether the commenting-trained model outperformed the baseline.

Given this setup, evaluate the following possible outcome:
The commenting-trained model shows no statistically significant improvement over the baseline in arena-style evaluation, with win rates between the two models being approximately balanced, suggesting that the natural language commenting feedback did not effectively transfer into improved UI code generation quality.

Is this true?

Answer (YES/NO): YES